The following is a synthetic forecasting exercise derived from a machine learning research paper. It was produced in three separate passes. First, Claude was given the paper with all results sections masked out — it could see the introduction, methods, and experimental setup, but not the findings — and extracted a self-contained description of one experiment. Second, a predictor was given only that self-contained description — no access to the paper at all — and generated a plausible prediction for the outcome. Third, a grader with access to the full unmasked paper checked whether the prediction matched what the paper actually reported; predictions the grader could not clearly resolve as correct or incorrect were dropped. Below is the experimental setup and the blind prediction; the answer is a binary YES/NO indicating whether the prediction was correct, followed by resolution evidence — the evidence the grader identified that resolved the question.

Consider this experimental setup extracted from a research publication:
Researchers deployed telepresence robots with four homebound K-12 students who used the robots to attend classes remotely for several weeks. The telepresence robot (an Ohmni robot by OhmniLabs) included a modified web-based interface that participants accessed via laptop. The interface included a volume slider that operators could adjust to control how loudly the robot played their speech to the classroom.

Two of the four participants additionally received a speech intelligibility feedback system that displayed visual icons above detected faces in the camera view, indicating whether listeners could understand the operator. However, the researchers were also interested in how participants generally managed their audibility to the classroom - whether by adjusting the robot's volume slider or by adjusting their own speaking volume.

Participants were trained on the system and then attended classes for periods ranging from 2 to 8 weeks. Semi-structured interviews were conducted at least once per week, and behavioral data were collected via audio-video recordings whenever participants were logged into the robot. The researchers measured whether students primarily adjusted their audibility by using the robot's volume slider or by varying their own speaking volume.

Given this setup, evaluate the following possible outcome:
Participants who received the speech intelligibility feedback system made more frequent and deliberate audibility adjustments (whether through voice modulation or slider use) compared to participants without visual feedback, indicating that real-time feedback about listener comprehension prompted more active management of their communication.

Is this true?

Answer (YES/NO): NO